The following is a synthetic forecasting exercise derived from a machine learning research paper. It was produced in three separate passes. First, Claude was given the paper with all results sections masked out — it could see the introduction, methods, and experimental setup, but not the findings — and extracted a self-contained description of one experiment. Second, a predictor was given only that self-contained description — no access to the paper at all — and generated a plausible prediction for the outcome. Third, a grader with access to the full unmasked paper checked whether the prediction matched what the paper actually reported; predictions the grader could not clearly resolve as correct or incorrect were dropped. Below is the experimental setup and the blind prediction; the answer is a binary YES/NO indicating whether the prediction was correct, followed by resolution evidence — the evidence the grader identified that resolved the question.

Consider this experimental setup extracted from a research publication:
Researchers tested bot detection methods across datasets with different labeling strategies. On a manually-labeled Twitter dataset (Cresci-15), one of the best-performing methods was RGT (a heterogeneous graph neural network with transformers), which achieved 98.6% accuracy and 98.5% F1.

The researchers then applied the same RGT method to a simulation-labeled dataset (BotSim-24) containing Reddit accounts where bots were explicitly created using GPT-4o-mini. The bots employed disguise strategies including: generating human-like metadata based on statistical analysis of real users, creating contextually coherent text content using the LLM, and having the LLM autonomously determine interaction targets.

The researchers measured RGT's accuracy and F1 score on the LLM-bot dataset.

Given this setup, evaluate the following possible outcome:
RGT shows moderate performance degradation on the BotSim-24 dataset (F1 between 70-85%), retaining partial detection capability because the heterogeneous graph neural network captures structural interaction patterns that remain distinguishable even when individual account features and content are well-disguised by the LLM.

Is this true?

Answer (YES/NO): YES